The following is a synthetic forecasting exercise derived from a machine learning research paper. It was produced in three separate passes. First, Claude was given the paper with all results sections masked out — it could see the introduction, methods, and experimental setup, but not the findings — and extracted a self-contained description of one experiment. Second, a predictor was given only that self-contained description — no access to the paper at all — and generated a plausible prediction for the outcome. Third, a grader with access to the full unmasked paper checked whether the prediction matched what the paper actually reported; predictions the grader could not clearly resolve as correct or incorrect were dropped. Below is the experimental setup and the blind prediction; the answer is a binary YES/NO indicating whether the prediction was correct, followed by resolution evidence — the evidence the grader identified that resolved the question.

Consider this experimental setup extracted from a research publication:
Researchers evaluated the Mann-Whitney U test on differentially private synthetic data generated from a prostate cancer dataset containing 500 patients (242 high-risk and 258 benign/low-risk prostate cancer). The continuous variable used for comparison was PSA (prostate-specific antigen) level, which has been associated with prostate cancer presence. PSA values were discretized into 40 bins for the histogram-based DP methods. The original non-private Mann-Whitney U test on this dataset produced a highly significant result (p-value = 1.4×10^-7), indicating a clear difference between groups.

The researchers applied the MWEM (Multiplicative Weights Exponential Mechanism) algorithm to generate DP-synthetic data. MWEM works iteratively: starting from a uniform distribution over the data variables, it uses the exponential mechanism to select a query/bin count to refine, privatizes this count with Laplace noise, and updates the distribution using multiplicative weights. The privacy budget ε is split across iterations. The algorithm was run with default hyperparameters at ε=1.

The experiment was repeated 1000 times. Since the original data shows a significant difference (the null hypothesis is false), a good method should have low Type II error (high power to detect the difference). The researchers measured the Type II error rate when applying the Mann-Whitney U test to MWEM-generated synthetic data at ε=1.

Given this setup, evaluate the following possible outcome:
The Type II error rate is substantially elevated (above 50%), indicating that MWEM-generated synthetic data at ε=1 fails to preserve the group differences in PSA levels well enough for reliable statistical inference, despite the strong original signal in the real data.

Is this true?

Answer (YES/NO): NO